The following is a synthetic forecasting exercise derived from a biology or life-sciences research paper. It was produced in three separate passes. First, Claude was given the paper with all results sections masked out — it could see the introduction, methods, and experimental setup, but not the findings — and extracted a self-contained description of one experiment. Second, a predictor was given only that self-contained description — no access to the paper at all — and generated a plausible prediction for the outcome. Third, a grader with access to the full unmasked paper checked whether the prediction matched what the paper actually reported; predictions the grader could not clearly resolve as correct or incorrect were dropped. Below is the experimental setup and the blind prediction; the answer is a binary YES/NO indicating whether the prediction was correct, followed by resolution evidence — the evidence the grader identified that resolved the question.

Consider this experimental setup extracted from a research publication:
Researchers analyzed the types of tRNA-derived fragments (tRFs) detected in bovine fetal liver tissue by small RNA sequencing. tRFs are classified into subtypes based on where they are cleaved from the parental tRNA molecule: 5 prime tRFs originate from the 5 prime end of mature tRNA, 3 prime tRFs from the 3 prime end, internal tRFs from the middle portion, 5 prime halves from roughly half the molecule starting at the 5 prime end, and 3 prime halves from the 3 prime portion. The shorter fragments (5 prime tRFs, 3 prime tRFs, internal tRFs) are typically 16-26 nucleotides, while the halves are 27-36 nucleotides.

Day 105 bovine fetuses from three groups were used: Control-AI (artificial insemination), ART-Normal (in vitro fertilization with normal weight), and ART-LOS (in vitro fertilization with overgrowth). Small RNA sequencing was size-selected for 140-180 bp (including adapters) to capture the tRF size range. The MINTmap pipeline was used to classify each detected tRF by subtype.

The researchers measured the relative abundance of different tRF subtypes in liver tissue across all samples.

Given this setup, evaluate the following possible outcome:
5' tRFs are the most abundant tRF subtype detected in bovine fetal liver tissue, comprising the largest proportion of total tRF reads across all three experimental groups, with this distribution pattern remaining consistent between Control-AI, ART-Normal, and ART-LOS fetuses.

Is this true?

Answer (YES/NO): NO